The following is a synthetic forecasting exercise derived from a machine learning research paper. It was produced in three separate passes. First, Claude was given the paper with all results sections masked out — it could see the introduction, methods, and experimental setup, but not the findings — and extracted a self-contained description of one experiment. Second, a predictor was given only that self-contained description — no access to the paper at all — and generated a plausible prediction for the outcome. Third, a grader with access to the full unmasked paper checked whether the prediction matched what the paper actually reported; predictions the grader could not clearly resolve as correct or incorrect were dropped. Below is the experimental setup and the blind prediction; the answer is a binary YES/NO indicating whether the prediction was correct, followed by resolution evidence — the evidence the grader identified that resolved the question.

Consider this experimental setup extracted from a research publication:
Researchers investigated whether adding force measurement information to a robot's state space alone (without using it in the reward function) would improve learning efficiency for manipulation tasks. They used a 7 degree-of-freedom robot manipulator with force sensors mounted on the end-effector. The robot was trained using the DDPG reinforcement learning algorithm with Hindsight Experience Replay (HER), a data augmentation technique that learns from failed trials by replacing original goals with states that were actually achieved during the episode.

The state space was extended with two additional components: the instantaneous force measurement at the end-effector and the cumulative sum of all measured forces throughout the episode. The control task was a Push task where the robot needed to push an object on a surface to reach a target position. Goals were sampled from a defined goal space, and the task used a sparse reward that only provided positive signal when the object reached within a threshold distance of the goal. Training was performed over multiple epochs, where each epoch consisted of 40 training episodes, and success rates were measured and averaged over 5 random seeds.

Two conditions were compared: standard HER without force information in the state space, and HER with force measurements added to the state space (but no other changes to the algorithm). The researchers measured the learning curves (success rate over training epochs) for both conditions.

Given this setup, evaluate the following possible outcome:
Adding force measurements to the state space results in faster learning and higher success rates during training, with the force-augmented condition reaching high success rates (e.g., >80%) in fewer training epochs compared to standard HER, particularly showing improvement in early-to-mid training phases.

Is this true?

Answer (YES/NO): NO